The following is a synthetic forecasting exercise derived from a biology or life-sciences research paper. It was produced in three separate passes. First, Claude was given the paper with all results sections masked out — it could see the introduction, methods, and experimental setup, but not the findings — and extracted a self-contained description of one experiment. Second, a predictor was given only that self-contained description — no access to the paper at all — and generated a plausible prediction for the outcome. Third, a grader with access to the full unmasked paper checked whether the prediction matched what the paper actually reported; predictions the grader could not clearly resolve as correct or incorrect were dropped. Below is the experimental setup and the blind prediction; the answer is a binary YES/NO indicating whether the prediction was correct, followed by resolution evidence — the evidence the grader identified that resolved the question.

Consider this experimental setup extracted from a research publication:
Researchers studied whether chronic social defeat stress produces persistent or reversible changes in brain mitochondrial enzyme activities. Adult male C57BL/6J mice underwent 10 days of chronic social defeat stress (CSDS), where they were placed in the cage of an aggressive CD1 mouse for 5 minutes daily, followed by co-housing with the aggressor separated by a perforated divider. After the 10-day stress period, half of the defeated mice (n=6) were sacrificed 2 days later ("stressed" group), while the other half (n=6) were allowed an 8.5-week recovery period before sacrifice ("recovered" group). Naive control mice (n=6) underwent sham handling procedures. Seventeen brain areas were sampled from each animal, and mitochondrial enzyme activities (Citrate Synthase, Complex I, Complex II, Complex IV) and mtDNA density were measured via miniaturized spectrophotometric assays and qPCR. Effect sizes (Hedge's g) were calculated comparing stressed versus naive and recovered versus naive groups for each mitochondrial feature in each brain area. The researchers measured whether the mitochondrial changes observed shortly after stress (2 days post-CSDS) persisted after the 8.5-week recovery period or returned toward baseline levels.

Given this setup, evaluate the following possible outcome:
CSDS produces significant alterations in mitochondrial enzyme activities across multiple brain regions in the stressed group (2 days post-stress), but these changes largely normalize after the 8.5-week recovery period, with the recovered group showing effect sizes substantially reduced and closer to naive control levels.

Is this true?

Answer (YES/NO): YES